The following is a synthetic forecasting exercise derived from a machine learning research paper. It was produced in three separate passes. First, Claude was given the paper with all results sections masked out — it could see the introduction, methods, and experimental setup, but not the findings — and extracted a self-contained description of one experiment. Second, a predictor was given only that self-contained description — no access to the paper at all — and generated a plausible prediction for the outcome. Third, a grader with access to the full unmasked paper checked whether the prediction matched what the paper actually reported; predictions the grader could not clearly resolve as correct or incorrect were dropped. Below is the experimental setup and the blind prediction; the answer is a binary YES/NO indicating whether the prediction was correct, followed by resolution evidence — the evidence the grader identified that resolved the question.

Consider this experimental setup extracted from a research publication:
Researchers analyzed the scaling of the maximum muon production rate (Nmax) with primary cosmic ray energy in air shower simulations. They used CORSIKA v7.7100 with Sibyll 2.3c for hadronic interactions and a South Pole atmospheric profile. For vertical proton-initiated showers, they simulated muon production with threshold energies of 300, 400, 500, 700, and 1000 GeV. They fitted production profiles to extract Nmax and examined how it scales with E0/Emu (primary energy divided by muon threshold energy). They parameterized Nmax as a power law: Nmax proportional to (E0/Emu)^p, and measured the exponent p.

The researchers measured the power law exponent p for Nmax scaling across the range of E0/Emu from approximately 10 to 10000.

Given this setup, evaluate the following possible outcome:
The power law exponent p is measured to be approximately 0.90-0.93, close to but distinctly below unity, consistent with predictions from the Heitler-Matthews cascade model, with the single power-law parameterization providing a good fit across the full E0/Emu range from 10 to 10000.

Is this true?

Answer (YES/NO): NO